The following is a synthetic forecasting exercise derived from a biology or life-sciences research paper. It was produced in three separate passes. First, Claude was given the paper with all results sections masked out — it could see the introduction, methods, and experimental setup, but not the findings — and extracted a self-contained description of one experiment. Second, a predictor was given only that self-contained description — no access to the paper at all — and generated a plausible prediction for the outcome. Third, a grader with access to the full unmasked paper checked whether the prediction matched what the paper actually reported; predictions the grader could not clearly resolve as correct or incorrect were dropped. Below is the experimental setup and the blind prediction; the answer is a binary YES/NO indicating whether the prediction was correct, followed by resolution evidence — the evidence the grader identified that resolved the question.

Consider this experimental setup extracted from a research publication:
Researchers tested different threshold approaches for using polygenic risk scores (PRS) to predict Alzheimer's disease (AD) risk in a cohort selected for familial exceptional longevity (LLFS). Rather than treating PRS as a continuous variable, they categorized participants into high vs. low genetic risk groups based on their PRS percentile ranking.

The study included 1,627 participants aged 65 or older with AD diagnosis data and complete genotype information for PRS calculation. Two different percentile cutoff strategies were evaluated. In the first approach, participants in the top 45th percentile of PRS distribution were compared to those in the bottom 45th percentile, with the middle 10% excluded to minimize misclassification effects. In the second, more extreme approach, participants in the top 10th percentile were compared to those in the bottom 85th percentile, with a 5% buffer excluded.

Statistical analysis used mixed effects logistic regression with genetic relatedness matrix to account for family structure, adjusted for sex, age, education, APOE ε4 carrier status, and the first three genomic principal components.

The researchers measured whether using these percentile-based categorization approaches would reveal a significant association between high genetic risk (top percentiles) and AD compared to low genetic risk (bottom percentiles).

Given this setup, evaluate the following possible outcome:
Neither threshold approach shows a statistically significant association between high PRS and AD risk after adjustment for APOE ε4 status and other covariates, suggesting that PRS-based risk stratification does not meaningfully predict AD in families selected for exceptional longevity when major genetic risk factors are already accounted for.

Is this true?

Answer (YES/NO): NO